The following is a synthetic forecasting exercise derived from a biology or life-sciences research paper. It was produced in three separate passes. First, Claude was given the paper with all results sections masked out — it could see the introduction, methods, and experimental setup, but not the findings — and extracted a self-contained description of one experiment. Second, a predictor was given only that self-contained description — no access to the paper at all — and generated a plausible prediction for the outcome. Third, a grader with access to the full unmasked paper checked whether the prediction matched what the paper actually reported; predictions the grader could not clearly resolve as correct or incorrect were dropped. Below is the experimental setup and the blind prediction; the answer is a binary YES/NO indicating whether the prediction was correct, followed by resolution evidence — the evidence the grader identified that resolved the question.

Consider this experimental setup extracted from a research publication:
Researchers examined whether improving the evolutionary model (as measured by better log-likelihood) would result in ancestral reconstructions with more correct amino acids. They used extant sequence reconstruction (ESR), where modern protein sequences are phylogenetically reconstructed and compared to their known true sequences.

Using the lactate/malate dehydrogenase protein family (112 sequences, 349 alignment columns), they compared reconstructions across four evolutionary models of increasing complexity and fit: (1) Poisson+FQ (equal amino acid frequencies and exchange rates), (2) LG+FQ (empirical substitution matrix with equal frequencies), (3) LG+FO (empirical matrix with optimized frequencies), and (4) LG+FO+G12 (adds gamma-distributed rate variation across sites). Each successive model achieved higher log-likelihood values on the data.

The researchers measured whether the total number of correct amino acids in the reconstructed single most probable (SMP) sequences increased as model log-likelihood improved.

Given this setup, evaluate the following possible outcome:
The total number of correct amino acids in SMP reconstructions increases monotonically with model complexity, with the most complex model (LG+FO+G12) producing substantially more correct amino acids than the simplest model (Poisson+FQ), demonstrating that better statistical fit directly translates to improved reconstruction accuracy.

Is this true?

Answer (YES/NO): NO